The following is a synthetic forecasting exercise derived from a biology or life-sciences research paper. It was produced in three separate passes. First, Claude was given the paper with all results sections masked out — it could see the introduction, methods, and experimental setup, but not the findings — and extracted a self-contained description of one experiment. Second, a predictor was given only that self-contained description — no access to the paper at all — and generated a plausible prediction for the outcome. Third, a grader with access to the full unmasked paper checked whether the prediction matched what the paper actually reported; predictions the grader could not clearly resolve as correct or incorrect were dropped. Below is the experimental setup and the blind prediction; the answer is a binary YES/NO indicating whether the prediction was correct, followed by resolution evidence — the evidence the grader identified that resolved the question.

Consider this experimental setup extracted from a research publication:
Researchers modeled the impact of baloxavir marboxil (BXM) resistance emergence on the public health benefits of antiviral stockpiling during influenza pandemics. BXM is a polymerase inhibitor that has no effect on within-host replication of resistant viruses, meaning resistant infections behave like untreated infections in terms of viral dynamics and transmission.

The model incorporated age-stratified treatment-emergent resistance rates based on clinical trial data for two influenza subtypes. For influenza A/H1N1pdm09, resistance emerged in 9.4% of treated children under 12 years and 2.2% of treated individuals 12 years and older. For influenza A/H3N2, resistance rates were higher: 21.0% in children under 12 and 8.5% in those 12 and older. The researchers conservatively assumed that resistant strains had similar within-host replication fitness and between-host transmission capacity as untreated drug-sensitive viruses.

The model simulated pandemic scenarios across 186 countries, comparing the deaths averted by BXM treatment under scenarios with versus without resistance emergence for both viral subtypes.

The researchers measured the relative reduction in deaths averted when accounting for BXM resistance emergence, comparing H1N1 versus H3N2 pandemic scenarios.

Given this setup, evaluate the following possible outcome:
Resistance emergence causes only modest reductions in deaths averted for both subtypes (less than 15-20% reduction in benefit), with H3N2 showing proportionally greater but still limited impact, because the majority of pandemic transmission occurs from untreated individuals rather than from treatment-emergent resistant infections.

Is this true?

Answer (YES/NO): NO